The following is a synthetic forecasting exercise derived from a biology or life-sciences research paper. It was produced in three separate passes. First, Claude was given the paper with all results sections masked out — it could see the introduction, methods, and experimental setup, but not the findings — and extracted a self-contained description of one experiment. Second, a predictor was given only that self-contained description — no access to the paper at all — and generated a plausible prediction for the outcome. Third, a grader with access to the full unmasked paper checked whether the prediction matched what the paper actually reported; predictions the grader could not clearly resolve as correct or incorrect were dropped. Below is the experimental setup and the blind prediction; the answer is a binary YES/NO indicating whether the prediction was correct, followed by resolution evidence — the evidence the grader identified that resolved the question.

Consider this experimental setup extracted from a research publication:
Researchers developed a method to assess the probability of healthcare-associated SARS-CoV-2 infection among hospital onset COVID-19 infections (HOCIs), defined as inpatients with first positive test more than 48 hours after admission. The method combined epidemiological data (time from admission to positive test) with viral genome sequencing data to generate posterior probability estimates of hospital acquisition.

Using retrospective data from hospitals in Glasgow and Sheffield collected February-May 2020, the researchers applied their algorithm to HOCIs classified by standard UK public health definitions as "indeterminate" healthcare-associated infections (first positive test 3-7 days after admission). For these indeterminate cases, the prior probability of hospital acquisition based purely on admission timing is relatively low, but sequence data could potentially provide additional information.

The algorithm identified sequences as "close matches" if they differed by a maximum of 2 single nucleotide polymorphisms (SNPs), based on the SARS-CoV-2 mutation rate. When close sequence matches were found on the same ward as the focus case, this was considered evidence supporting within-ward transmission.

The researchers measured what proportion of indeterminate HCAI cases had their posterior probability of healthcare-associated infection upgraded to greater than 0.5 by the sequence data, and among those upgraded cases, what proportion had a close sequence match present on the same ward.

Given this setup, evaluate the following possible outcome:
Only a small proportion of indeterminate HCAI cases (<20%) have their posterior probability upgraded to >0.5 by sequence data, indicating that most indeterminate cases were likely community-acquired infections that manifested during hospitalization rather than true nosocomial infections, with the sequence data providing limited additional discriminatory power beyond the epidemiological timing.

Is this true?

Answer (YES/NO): NO